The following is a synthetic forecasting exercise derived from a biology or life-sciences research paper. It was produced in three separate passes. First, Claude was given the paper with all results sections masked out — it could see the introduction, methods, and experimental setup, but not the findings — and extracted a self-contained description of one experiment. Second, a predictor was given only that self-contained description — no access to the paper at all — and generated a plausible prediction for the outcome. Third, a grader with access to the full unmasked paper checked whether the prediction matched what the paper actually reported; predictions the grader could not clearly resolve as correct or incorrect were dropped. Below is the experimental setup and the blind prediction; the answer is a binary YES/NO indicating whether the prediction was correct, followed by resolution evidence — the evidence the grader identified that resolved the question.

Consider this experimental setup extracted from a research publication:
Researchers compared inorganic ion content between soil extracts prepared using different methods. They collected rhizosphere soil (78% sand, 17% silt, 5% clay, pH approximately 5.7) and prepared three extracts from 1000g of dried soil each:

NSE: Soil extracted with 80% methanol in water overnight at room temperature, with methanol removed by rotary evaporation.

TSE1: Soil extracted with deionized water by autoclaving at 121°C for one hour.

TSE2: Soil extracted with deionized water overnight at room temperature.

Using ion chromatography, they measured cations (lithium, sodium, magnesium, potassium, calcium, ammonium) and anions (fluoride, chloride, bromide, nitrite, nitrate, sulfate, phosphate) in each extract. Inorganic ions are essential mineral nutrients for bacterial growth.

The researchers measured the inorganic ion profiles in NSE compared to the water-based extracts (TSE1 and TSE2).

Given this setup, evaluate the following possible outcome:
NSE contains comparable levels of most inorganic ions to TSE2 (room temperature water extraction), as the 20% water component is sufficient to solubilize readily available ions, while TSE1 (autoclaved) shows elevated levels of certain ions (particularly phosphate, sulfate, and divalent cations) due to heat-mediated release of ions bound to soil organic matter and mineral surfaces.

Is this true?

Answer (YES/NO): NO